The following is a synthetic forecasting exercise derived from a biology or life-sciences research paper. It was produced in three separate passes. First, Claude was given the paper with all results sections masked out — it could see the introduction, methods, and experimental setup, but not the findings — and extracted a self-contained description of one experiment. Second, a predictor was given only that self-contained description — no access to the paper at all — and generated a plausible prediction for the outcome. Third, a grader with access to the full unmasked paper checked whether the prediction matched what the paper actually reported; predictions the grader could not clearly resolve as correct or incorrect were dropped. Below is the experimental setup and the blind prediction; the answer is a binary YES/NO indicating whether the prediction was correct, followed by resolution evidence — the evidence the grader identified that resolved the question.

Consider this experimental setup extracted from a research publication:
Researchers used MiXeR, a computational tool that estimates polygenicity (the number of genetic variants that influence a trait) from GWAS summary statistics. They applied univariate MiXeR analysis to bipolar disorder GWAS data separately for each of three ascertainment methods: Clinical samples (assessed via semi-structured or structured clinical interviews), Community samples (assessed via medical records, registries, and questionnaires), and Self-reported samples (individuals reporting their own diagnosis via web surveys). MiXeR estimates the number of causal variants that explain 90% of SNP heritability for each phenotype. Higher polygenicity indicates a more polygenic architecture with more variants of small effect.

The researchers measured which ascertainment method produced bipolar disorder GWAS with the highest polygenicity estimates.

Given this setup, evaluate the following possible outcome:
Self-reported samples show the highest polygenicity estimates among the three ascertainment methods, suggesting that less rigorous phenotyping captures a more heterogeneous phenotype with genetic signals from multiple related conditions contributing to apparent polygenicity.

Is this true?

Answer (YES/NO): YES